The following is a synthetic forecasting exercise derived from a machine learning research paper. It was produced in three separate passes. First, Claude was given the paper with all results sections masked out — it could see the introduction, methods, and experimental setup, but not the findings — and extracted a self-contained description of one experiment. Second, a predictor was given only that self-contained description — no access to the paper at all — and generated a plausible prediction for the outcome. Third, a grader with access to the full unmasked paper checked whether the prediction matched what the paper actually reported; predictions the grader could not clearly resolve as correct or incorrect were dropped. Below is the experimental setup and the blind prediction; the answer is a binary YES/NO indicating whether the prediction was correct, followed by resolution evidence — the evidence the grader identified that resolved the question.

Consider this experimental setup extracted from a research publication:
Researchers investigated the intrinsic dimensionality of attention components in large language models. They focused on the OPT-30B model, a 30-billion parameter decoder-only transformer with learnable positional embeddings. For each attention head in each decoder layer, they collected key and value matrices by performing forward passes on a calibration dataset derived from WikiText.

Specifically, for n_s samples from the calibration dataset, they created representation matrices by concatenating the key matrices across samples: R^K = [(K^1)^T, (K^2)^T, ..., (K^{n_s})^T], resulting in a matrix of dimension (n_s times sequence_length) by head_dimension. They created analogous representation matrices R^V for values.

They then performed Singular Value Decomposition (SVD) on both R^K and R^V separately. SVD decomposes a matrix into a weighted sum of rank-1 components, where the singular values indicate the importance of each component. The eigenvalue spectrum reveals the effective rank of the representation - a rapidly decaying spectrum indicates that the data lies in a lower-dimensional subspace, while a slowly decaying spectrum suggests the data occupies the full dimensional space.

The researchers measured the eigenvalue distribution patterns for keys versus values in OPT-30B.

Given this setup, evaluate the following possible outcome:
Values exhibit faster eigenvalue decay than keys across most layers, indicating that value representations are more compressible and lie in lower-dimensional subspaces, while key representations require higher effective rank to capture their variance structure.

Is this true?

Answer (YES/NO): NO